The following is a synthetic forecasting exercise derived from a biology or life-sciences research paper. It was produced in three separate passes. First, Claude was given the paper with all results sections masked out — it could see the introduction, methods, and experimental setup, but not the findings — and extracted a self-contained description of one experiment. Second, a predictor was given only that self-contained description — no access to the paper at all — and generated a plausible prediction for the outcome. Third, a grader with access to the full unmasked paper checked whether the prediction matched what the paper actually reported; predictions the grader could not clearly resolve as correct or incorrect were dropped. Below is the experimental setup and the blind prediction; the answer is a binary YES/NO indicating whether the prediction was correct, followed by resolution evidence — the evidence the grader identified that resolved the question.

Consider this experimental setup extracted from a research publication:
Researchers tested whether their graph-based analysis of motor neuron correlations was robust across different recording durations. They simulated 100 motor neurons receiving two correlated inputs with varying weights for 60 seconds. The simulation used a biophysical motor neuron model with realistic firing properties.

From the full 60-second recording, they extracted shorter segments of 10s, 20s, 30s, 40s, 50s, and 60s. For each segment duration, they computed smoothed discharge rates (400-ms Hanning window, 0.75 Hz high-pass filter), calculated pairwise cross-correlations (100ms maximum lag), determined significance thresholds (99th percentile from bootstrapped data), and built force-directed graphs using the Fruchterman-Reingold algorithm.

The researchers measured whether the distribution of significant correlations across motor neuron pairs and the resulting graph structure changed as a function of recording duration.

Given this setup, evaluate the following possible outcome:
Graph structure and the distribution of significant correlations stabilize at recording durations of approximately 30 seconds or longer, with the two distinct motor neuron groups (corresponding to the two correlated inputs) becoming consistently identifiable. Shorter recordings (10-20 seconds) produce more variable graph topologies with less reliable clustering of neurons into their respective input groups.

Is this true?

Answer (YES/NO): NO